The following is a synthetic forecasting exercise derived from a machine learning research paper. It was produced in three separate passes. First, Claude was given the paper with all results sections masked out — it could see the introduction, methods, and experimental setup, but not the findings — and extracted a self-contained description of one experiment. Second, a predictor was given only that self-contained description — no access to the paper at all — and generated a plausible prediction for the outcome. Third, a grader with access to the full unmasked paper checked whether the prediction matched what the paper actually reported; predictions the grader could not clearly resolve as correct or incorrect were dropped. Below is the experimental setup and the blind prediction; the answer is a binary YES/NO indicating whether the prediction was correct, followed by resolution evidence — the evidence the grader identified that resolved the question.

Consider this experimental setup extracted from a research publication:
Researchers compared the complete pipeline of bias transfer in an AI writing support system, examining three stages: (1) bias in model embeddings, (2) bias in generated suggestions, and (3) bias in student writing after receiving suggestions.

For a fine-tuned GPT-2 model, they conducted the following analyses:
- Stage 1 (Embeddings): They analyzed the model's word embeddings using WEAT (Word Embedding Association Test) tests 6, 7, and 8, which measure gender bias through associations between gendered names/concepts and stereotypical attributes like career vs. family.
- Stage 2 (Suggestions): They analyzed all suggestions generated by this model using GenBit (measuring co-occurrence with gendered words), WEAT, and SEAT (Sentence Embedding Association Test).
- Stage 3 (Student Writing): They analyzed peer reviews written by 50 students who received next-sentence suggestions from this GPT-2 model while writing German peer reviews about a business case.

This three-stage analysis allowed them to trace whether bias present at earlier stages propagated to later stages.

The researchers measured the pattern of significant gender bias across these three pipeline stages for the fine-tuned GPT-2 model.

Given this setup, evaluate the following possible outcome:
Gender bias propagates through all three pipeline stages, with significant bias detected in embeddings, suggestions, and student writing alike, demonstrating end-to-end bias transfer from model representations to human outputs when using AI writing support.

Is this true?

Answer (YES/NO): NO